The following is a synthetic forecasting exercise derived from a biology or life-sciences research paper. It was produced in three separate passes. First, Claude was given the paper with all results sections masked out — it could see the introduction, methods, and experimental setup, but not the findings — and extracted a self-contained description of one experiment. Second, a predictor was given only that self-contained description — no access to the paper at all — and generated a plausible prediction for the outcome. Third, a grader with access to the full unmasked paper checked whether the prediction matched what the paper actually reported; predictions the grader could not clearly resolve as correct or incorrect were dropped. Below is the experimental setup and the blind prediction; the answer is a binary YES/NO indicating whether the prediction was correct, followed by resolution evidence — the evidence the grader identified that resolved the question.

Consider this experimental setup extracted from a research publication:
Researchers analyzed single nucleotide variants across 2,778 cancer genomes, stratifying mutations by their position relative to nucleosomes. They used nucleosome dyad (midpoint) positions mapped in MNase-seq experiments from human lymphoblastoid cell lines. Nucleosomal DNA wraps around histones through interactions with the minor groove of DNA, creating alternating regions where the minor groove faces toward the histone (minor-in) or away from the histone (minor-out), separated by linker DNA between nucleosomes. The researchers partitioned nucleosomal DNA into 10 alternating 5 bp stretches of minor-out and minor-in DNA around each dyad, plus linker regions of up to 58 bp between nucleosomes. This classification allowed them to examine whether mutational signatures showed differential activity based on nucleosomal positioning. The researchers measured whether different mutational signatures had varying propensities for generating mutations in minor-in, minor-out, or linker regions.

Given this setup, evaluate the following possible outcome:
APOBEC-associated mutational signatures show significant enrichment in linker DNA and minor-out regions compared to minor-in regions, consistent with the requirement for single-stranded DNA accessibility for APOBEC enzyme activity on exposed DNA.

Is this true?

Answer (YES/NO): NO